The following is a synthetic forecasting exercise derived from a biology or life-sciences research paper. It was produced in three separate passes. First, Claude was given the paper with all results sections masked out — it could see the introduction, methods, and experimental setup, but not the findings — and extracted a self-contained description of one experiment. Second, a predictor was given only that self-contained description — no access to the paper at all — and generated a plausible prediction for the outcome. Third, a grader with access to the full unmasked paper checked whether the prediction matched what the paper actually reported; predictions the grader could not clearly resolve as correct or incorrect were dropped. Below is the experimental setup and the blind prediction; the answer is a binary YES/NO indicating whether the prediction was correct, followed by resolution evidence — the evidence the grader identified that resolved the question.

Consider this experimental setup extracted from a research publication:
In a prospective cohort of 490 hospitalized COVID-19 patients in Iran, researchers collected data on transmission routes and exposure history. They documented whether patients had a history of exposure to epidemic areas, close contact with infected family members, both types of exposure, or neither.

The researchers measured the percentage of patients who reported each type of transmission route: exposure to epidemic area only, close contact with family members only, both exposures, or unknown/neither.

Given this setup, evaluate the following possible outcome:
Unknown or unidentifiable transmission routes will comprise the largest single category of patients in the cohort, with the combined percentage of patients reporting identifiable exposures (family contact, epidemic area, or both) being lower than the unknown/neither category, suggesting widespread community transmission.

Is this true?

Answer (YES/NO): YES